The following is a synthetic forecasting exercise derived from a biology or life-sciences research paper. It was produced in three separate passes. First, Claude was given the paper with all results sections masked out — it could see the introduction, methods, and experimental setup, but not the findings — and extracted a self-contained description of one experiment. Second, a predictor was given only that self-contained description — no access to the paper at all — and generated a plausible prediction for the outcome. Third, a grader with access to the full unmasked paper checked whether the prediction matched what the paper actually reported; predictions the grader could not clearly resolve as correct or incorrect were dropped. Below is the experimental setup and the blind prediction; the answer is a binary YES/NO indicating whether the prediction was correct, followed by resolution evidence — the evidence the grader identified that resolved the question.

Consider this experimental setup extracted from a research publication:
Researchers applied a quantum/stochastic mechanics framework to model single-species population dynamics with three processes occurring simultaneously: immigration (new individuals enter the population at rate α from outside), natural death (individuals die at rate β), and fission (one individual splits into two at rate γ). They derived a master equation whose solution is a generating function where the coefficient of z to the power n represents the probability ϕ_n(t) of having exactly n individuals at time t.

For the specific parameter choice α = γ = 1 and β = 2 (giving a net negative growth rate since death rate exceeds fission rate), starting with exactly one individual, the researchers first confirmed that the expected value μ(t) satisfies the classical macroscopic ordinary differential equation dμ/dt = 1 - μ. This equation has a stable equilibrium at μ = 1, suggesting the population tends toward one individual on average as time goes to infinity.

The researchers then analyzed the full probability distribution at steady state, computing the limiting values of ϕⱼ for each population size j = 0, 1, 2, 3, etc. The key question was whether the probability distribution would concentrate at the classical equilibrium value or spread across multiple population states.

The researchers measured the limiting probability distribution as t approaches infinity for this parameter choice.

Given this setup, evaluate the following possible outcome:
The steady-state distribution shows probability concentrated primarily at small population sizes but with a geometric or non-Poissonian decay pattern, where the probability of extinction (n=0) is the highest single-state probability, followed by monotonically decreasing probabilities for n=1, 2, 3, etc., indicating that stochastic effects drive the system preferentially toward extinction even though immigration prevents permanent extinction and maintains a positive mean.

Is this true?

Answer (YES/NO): NO